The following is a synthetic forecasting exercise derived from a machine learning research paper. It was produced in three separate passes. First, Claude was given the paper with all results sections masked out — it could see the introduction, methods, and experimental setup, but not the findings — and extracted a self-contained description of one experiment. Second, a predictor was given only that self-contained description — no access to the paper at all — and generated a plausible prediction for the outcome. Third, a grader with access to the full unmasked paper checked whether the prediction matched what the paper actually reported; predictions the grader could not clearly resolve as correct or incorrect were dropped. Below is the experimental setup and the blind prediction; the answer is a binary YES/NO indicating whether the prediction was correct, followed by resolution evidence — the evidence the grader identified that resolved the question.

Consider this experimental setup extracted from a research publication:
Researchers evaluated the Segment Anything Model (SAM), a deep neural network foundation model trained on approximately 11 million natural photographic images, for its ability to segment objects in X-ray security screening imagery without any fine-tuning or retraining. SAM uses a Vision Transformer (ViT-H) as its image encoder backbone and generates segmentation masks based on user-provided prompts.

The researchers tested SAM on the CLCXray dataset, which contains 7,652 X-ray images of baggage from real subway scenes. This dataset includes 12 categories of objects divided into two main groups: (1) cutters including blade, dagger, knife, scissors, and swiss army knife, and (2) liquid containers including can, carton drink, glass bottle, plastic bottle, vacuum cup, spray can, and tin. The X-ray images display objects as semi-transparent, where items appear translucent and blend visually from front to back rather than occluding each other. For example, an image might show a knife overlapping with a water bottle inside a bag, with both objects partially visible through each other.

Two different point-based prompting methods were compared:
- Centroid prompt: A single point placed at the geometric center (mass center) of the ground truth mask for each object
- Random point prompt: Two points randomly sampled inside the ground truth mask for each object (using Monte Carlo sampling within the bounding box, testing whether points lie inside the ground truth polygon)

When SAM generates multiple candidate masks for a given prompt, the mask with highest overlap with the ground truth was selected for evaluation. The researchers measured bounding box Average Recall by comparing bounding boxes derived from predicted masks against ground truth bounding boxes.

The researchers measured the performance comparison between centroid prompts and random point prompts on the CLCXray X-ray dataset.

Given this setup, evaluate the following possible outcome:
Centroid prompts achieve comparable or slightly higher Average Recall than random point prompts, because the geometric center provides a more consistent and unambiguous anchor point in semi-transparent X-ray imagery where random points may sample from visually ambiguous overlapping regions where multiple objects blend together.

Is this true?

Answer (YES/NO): NO